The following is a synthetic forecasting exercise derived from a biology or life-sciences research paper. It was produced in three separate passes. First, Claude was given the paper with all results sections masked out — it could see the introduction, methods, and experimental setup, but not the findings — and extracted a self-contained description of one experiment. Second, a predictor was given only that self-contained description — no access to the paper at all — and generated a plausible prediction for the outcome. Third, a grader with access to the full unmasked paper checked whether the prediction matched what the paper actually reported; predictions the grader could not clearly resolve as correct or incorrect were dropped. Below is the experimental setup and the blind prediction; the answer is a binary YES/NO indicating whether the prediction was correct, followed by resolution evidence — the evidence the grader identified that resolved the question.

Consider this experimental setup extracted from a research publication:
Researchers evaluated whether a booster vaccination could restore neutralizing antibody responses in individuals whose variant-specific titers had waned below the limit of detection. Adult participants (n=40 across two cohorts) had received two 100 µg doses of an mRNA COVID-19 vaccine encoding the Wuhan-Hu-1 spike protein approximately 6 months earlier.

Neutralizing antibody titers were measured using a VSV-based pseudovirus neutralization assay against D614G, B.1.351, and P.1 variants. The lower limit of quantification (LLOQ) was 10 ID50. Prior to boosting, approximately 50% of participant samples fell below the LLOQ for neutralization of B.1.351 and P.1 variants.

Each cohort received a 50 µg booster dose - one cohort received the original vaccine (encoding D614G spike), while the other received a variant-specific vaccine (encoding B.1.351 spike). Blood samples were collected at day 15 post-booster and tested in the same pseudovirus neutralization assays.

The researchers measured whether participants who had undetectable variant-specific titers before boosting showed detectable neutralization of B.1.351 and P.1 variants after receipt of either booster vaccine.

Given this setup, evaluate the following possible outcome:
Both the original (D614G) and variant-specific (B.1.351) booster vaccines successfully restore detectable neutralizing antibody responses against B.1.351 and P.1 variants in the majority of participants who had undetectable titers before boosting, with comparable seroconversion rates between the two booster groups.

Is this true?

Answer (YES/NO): YES